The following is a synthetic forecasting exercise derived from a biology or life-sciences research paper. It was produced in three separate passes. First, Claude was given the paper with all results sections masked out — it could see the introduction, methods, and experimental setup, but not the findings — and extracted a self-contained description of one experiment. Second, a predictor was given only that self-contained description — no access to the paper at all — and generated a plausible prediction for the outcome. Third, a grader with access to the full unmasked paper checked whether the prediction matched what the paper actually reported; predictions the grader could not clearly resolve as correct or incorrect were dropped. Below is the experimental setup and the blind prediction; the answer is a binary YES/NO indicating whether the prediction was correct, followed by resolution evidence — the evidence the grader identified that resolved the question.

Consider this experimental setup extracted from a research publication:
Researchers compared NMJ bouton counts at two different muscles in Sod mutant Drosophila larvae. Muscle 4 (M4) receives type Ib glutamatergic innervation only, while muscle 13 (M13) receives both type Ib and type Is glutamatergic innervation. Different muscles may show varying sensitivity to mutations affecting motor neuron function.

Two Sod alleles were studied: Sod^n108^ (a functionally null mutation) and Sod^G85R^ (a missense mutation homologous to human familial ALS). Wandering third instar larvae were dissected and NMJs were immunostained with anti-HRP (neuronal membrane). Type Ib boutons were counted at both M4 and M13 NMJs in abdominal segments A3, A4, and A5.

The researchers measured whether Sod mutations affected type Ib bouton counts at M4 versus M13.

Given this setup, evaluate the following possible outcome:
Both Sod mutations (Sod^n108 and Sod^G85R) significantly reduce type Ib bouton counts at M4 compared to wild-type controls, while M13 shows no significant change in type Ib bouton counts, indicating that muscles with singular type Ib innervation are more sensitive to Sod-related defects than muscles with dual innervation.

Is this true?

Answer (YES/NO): NO